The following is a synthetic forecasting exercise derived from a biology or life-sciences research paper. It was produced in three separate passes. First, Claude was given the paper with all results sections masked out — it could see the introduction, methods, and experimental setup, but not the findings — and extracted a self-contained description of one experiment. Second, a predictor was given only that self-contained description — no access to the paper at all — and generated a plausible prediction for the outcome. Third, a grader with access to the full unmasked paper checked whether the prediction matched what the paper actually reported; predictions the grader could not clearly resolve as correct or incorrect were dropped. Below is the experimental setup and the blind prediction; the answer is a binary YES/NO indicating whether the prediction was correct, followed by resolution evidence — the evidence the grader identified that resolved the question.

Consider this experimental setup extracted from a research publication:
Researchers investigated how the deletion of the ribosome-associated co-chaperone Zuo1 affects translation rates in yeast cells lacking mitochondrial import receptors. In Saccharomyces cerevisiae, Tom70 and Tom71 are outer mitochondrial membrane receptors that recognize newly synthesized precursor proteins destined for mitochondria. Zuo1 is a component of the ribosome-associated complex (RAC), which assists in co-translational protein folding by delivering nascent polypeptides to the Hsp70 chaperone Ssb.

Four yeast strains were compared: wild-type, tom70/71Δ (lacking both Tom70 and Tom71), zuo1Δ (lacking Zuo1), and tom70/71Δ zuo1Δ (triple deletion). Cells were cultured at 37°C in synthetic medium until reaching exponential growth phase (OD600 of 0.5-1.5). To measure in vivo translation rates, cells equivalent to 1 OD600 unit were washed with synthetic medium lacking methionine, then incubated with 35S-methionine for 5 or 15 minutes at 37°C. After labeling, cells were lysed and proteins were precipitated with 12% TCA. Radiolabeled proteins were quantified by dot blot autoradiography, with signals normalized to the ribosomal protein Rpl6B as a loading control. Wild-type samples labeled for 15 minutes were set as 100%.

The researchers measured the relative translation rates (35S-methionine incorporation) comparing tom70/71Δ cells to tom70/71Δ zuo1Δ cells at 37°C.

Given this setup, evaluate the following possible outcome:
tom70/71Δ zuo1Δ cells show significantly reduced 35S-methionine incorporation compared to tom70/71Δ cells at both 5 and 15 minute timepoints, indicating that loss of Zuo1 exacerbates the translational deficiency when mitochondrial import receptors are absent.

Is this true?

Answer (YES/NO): NO